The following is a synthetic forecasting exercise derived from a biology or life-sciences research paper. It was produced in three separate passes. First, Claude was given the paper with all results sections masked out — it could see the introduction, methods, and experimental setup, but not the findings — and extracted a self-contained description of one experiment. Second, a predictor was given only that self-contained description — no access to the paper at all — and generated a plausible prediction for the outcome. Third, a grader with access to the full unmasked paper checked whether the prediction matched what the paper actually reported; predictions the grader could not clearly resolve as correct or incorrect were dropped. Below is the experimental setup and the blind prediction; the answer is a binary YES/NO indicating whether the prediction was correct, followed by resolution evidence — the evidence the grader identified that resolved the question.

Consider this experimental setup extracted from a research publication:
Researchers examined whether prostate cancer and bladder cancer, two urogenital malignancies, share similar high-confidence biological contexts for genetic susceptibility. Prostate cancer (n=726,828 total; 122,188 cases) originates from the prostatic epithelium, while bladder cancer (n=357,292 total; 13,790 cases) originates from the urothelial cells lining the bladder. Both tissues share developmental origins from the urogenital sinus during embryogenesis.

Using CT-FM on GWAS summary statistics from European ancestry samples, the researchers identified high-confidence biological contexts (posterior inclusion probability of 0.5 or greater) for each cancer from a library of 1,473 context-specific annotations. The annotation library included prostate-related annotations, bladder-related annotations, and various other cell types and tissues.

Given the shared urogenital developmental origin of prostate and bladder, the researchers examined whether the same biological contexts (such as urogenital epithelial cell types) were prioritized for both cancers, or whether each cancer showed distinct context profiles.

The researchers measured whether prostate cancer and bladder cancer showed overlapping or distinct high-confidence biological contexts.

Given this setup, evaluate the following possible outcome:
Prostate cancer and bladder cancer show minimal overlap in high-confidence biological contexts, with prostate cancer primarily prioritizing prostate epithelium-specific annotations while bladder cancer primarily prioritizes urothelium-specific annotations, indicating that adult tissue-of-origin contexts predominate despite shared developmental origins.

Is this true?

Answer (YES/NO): NO